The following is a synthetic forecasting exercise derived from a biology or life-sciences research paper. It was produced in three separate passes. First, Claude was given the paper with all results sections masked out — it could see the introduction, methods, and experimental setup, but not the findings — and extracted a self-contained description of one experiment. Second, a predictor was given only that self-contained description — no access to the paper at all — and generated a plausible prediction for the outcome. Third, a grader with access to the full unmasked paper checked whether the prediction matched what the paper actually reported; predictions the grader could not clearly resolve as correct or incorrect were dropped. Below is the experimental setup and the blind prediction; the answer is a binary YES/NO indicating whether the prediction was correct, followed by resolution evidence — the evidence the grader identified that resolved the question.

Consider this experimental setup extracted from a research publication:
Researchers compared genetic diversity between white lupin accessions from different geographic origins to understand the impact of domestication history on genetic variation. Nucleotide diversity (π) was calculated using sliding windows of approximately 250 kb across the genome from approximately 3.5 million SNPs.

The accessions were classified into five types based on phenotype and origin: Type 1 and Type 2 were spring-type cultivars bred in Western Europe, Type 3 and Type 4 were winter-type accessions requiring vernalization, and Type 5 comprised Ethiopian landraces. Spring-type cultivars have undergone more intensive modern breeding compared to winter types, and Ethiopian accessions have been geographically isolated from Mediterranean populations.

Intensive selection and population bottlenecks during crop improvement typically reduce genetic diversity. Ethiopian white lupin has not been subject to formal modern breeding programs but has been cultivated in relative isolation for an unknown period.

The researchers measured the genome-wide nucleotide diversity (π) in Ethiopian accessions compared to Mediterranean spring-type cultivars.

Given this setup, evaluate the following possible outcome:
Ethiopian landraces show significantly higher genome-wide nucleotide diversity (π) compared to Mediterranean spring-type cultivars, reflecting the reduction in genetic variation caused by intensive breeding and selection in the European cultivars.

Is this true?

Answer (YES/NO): NO